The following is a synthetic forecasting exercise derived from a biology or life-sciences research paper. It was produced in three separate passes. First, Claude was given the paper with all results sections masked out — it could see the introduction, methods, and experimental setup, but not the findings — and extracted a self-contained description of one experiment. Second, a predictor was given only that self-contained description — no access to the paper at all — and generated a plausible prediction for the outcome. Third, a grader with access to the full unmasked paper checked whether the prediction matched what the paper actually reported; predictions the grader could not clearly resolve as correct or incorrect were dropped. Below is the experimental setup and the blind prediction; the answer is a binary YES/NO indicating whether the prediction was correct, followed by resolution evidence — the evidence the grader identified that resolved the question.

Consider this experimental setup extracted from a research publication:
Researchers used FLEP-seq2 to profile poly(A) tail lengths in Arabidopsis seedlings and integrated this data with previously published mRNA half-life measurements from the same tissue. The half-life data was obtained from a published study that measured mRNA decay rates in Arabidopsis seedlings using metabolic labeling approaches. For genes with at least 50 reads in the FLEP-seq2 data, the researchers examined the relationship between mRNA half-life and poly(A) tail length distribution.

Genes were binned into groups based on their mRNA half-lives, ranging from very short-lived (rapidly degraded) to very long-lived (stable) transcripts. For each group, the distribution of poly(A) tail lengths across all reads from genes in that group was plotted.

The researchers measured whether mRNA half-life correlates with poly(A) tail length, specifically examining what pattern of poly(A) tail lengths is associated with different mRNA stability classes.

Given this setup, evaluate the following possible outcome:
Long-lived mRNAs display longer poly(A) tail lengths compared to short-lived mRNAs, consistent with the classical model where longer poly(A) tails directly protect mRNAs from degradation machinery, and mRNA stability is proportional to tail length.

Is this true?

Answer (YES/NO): NO